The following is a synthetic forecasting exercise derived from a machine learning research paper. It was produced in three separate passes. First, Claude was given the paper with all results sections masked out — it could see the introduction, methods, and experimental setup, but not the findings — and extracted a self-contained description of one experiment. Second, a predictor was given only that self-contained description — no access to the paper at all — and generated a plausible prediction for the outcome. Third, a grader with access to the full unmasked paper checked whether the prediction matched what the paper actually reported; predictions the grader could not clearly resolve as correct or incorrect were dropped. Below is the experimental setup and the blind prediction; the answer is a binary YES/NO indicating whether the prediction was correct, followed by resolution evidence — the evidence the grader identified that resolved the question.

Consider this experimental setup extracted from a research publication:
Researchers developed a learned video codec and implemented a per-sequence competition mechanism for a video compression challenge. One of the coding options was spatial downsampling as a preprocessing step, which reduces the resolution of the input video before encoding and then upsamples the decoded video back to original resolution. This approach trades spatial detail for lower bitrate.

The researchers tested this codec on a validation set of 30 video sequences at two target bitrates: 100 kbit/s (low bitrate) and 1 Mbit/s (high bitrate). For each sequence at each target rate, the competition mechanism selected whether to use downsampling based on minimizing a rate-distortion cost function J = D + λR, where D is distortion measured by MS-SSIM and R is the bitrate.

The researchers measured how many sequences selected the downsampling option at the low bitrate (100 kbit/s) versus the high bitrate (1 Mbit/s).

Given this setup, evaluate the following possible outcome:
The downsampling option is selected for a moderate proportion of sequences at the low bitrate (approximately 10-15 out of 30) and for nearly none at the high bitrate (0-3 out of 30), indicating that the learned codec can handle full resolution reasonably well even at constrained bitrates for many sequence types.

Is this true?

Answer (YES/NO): NO